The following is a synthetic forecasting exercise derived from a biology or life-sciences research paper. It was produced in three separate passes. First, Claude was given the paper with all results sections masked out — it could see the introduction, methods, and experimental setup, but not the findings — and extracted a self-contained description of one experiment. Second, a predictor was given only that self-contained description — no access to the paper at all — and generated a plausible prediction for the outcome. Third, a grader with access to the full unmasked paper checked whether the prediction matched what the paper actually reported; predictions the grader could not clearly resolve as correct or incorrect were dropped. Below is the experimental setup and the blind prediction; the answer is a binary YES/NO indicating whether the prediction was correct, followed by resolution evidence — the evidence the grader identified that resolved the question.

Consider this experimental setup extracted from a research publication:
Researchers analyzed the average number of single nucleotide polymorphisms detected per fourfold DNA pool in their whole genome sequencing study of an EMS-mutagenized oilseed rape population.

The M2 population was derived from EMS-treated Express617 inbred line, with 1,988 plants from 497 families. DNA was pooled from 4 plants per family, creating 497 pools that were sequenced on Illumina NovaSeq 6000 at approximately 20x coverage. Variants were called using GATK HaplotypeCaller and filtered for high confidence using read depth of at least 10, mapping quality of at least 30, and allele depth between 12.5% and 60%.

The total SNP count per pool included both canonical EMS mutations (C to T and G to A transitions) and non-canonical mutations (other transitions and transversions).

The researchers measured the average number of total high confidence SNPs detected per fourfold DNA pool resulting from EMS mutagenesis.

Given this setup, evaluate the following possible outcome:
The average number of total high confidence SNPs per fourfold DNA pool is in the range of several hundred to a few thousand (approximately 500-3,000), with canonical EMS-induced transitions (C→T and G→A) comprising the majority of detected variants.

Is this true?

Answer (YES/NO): NO